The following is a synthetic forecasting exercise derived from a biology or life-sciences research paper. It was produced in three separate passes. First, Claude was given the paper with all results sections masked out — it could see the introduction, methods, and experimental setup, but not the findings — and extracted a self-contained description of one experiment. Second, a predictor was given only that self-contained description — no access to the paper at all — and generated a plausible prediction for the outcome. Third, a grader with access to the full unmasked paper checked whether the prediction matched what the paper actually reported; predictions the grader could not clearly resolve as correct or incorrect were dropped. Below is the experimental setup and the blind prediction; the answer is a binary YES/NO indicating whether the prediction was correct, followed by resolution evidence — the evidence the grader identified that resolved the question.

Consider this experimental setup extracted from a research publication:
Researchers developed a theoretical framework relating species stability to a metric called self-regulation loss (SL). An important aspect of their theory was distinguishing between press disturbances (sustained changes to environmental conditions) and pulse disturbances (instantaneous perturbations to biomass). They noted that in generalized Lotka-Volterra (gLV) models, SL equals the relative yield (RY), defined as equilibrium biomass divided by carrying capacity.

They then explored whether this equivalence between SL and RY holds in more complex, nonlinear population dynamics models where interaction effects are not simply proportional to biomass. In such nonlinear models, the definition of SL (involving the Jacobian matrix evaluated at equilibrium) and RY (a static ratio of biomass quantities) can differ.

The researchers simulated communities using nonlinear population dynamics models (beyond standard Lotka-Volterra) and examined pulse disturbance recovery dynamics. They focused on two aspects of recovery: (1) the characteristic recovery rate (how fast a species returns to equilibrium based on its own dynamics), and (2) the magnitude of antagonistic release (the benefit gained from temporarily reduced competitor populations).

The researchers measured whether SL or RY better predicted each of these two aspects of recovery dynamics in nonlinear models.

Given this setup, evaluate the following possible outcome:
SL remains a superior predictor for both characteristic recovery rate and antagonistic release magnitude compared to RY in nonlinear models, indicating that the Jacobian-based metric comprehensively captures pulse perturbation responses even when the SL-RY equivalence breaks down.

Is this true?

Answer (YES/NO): NO